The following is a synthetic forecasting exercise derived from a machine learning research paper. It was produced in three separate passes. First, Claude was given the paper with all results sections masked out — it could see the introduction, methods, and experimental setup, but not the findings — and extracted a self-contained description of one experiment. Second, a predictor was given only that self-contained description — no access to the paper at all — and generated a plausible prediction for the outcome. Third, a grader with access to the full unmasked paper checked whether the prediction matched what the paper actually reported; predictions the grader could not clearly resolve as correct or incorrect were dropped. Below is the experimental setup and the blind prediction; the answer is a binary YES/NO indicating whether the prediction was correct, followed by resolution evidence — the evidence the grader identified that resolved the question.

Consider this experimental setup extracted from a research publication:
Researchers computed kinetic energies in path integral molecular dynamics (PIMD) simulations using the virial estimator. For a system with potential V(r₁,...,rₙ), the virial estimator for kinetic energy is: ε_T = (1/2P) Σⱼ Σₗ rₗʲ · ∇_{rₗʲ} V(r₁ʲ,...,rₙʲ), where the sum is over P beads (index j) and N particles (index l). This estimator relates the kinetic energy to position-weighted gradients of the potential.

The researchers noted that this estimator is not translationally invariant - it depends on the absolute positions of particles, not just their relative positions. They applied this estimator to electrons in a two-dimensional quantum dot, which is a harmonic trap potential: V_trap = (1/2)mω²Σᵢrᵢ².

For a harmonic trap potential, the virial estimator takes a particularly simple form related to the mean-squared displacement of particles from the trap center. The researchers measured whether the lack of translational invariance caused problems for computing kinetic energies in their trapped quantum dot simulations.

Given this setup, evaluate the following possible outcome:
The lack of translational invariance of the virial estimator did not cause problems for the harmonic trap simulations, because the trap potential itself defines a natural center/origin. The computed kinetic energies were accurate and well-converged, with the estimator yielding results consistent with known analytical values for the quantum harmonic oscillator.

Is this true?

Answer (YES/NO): YES